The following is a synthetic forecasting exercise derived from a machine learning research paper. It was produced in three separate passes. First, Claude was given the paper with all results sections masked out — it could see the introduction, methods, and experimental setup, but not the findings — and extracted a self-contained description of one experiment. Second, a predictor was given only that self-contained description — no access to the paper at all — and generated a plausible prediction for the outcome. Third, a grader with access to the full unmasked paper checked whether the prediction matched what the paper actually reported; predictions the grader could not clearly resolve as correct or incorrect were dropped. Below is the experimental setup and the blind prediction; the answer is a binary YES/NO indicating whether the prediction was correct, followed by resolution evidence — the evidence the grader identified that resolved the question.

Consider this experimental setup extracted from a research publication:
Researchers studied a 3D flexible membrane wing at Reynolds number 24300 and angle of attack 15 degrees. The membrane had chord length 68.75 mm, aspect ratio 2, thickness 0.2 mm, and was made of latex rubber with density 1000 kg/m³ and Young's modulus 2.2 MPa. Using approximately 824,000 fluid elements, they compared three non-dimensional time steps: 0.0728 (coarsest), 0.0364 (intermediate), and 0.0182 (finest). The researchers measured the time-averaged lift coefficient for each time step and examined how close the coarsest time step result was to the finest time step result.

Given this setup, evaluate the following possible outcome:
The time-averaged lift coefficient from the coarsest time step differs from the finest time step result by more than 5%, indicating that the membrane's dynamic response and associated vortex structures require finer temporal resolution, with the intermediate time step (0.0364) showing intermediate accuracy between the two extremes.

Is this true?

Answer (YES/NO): YES